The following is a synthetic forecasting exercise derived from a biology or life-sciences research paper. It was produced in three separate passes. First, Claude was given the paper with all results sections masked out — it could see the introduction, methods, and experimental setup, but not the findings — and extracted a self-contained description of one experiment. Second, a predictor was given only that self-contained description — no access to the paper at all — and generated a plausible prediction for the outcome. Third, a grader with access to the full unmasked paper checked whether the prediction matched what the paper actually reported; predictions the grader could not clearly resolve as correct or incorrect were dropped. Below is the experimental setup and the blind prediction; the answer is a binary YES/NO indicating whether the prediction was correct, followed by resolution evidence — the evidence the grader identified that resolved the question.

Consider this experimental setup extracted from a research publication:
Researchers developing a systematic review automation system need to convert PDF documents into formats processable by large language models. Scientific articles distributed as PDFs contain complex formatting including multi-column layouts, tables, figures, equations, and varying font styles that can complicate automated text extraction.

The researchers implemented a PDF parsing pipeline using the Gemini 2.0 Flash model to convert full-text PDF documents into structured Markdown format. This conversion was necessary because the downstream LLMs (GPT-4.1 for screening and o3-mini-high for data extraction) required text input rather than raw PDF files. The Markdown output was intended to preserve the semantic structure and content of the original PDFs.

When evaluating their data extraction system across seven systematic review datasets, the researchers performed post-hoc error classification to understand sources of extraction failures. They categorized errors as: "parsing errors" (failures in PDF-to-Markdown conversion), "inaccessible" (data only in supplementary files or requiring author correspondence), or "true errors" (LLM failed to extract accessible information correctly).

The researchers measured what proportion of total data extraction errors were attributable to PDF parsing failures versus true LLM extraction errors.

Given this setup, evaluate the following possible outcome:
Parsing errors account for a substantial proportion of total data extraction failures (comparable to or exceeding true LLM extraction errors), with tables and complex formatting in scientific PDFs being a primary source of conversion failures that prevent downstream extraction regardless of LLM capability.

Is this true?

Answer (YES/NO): NO